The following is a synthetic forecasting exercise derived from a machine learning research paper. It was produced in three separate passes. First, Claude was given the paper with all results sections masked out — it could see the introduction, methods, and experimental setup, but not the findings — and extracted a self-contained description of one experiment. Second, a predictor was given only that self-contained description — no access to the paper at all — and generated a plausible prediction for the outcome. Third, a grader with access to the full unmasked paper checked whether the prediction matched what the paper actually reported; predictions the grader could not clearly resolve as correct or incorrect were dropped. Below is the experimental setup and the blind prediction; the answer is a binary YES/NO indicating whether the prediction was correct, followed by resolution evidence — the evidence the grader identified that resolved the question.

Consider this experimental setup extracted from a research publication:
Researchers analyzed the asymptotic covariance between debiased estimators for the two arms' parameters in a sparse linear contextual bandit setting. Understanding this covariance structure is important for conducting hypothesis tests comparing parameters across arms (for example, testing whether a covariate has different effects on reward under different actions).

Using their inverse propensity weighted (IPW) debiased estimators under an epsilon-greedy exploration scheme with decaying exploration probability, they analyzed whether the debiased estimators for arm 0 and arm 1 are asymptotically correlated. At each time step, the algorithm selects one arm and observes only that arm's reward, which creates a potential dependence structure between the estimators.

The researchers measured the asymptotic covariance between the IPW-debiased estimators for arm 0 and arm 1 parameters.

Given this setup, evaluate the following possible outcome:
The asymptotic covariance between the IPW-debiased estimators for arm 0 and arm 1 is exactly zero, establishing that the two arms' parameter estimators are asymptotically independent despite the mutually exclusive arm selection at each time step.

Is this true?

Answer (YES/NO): YES